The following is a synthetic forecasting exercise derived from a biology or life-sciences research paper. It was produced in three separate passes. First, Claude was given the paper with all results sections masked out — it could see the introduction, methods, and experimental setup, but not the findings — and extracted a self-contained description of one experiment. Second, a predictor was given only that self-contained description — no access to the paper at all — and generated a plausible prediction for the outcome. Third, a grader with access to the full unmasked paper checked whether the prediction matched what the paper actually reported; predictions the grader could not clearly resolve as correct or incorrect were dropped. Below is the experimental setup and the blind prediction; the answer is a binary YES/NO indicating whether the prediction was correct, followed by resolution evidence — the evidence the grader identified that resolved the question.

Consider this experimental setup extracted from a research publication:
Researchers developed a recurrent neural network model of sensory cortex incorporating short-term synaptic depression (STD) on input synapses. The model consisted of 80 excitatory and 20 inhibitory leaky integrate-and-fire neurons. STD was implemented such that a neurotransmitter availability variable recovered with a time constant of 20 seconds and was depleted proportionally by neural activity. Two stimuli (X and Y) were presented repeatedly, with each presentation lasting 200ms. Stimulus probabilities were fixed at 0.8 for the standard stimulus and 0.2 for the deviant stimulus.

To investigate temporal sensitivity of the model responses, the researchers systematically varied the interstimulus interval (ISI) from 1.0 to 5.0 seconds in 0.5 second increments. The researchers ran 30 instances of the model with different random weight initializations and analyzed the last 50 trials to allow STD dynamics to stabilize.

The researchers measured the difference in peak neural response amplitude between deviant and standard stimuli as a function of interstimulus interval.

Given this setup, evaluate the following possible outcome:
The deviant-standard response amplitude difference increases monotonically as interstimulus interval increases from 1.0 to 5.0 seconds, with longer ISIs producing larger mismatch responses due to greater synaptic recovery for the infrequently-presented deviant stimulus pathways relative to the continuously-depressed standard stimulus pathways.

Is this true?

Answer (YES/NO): NO